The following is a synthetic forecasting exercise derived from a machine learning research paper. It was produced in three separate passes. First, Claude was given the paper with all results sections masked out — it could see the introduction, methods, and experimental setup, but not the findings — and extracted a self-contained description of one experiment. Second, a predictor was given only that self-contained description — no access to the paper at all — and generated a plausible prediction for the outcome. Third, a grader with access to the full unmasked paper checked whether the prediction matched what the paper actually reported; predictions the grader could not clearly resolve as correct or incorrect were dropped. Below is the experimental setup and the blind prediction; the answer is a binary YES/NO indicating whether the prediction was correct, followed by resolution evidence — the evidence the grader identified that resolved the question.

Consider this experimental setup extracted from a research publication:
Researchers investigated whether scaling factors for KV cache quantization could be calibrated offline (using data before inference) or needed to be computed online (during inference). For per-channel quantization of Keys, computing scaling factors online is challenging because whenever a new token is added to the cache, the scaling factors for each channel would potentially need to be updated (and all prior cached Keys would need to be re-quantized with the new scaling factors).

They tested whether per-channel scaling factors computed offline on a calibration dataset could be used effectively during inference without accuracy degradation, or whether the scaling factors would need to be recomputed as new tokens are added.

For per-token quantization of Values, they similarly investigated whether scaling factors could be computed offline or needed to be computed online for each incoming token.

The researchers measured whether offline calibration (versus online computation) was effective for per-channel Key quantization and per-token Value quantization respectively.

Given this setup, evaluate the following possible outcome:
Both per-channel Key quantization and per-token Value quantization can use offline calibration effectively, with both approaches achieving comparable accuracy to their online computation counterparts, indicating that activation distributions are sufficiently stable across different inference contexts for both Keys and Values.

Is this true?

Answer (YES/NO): NO